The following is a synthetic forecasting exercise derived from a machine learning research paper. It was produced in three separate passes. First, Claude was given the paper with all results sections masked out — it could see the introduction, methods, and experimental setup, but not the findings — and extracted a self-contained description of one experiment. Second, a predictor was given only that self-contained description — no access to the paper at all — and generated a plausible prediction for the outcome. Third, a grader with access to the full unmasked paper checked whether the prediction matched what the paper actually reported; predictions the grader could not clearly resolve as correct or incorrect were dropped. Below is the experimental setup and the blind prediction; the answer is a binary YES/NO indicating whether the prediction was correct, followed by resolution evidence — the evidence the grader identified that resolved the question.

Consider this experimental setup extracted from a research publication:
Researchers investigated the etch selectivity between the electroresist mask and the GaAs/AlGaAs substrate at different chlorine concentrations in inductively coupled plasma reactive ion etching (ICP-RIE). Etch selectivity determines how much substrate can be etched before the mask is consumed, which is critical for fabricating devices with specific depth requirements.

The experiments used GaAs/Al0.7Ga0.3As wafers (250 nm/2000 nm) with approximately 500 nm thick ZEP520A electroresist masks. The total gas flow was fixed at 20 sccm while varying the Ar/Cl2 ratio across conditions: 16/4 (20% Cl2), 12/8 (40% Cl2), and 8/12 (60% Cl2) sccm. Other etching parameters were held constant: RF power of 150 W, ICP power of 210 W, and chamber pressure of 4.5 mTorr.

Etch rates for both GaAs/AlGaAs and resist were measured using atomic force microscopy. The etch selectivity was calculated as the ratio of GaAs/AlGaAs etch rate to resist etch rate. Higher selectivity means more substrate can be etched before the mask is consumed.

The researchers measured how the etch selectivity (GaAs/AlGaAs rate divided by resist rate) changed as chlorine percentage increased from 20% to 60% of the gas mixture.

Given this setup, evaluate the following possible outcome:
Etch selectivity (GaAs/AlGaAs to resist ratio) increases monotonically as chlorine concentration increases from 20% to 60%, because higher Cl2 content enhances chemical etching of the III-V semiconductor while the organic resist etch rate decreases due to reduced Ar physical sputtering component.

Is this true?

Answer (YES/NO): NO